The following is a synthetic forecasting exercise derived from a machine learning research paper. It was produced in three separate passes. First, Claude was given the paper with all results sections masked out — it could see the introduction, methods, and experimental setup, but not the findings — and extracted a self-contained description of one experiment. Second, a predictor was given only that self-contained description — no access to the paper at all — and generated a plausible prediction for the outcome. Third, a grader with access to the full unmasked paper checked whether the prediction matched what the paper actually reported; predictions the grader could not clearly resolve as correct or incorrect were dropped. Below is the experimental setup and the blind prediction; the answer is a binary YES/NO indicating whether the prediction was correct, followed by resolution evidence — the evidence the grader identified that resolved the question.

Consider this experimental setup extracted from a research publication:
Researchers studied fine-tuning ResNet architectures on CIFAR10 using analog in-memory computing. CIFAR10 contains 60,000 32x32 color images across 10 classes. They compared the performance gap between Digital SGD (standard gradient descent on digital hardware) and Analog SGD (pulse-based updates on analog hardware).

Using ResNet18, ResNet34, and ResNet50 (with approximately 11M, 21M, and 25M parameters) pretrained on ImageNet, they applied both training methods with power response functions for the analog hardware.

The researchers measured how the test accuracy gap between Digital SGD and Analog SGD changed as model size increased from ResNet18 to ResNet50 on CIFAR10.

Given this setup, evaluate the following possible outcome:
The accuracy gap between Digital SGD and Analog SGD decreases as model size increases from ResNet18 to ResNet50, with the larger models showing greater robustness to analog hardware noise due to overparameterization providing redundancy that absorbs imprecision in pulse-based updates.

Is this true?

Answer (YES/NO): NO